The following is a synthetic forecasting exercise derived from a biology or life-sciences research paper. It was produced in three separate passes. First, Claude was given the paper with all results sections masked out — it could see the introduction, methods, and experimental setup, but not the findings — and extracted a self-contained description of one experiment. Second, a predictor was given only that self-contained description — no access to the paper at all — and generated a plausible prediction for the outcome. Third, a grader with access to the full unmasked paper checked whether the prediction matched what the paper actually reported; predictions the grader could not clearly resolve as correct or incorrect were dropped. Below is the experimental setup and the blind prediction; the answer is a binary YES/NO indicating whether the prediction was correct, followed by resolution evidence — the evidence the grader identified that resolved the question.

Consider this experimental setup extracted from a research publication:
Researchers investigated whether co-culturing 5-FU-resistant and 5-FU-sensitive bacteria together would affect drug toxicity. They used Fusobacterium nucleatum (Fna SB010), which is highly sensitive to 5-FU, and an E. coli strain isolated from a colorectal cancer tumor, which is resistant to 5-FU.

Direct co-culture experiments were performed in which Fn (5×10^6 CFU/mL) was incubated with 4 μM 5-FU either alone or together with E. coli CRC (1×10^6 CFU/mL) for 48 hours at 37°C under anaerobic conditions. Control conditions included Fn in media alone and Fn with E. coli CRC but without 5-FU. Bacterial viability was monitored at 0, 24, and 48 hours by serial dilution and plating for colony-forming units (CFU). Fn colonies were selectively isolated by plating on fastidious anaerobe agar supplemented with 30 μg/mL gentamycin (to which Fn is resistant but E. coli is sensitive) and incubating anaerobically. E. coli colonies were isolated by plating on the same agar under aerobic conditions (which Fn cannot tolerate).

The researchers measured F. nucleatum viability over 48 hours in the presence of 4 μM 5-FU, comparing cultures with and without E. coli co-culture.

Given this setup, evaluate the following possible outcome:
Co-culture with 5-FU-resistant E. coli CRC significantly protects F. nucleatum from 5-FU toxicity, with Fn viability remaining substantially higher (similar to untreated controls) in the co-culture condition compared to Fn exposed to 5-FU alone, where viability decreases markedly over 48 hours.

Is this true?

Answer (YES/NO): YES